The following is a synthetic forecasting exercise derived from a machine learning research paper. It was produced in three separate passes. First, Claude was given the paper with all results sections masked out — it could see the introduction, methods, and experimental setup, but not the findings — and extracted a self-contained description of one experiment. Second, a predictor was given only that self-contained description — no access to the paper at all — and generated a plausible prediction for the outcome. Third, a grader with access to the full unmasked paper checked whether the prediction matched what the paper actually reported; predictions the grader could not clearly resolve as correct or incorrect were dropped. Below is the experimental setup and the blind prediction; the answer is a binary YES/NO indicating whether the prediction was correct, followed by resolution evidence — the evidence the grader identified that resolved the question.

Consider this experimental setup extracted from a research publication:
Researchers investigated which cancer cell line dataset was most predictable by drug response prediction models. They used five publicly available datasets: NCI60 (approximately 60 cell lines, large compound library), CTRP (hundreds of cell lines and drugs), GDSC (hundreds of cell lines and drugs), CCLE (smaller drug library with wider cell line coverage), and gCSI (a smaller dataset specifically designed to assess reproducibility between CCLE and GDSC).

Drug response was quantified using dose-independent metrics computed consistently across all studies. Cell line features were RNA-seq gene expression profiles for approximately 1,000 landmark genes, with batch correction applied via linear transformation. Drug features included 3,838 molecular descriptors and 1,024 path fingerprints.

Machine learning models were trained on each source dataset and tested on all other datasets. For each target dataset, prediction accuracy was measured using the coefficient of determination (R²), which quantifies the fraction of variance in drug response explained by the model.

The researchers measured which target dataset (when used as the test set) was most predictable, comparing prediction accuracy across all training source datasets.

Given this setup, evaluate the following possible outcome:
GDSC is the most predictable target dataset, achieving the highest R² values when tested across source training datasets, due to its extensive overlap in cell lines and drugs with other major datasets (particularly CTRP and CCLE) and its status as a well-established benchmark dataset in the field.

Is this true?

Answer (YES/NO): NO